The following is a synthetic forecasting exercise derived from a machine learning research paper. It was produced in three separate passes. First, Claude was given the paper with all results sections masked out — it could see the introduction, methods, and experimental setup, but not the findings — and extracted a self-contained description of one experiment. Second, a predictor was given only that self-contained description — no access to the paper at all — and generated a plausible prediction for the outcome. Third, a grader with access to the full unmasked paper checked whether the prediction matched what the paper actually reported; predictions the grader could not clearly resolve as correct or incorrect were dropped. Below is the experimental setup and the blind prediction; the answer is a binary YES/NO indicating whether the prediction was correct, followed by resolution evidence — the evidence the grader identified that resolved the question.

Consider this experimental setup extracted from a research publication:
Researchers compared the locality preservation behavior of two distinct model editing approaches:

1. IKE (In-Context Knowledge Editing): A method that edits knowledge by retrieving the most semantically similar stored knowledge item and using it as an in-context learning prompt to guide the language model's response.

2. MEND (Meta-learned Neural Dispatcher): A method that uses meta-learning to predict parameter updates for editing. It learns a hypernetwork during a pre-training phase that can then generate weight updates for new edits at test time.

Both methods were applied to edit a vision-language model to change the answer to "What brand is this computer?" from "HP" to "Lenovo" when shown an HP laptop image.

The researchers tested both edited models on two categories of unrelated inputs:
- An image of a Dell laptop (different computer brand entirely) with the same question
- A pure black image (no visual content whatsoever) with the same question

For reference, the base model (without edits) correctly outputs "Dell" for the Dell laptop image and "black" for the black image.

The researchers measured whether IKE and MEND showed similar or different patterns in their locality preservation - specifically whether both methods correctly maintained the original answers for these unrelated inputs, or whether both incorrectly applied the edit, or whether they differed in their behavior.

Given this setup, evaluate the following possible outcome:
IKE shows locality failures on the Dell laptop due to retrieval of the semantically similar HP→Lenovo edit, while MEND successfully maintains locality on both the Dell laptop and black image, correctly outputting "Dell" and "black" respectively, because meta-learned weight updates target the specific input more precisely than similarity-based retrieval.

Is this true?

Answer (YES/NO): NO